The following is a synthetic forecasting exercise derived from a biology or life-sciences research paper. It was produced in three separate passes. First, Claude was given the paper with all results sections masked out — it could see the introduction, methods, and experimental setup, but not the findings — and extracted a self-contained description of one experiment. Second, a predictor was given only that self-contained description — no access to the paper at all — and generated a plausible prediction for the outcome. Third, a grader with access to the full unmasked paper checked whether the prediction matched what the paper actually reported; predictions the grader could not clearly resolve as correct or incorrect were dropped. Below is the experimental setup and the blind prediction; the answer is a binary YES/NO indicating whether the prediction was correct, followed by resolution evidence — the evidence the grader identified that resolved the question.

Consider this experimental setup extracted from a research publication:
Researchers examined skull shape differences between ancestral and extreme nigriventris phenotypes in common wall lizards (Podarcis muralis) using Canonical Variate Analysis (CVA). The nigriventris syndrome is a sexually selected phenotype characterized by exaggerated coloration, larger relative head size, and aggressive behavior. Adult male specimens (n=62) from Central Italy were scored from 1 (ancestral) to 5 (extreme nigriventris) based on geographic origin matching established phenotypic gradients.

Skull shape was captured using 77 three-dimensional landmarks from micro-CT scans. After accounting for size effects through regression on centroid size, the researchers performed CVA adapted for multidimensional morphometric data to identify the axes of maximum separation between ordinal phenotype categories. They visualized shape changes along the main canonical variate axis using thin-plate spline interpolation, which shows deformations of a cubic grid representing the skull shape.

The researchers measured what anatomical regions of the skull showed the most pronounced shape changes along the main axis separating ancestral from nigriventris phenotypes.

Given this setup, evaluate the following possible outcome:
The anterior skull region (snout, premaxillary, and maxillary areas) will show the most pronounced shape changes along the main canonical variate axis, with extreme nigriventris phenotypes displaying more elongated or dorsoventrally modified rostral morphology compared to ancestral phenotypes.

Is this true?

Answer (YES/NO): NO